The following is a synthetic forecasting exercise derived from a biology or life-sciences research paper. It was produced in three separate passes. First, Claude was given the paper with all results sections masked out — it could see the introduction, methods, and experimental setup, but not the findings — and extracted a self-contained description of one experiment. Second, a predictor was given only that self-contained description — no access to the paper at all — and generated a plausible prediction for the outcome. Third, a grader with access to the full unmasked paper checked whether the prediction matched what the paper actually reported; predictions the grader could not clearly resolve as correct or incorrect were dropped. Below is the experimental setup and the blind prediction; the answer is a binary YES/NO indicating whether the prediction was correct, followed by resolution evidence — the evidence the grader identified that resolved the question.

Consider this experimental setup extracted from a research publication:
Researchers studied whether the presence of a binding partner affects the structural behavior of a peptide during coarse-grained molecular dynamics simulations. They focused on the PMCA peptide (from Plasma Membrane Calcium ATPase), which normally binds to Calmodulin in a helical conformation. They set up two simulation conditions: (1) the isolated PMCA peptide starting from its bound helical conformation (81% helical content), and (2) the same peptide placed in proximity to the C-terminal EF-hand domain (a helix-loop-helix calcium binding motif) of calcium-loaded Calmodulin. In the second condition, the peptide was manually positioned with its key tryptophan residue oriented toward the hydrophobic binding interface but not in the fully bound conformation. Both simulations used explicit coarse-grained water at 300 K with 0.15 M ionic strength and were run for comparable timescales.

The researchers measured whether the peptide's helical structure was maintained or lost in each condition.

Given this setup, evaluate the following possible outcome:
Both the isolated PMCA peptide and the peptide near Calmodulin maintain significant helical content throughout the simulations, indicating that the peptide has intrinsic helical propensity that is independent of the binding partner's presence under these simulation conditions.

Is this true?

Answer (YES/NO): NO